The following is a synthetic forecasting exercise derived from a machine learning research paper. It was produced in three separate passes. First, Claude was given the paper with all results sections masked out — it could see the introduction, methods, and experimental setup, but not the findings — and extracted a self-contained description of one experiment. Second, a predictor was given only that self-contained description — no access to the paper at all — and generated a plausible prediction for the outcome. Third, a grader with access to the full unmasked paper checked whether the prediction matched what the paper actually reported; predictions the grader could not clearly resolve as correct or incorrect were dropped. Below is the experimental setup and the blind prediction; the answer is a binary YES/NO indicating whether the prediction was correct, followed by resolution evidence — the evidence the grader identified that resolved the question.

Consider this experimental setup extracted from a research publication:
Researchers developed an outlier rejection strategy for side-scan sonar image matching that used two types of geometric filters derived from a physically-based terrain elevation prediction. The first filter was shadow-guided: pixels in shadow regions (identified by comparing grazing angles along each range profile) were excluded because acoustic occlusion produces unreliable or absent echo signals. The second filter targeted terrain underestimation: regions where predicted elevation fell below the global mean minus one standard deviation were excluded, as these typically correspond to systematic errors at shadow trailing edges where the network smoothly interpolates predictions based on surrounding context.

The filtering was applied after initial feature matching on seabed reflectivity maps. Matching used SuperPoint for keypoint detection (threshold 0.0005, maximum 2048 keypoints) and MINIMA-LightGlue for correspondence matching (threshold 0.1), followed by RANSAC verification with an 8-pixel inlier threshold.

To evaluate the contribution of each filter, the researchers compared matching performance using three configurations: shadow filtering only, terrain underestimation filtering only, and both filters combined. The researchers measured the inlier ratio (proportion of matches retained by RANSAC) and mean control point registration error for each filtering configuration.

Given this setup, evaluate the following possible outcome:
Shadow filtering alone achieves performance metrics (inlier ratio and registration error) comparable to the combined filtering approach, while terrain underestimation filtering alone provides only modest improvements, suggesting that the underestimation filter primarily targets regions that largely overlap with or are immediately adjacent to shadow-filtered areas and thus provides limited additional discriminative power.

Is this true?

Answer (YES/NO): NO